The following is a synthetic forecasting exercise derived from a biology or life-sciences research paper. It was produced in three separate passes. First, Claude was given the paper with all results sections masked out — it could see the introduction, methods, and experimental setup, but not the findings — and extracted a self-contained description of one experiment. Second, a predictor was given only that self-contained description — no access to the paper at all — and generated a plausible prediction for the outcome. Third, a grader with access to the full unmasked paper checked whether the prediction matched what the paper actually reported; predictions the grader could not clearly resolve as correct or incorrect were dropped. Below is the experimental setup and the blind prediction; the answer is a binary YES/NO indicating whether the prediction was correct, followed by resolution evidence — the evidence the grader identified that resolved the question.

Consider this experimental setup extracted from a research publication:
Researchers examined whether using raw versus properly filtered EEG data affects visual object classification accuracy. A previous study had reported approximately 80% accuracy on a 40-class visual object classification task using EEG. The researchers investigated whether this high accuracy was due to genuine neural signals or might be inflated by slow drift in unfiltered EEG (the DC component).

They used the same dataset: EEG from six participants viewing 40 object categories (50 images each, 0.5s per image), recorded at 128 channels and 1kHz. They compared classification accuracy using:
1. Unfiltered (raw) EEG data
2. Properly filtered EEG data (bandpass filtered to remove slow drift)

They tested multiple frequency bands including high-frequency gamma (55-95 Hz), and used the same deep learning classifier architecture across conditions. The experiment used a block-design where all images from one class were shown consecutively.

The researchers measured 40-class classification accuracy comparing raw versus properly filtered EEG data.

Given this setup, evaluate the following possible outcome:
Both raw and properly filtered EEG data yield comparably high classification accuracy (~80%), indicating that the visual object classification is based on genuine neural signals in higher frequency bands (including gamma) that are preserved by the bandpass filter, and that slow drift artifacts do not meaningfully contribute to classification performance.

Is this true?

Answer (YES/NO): NO